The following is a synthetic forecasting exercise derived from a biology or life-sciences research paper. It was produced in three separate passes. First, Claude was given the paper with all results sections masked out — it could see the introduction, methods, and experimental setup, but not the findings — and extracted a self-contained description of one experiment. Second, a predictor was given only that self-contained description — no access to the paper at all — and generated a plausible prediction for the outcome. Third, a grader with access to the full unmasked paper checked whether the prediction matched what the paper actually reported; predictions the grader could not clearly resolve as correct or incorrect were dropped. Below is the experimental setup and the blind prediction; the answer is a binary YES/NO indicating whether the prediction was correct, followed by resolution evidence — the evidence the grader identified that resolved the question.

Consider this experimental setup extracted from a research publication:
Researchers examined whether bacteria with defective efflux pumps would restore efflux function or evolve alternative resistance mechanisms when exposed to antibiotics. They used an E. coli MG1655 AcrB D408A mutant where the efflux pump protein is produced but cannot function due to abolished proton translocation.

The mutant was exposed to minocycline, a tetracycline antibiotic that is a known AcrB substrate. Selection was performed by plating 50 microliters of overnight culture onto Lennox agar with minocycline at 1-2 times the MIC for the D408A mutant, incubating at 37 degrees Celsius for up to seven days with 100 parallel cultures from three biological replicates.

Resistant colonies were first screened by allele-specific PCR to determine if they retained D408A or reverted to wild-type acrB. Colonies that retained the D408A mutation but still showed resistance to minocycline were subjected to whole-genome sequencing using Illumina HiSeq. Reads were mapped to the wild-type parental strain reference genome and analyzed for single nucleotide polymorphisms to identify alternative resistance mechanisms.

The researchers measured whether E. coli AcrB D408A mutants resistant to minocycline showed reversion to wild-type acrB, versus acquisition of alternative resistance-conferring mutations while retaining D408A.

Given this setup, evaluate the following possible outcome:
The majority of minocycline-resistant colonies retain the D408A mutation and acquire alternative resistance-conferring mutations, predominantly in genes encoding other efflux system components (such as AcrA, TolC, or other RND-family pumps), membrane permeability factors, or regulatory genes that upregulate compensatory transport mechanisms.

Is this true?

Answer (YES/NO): NO